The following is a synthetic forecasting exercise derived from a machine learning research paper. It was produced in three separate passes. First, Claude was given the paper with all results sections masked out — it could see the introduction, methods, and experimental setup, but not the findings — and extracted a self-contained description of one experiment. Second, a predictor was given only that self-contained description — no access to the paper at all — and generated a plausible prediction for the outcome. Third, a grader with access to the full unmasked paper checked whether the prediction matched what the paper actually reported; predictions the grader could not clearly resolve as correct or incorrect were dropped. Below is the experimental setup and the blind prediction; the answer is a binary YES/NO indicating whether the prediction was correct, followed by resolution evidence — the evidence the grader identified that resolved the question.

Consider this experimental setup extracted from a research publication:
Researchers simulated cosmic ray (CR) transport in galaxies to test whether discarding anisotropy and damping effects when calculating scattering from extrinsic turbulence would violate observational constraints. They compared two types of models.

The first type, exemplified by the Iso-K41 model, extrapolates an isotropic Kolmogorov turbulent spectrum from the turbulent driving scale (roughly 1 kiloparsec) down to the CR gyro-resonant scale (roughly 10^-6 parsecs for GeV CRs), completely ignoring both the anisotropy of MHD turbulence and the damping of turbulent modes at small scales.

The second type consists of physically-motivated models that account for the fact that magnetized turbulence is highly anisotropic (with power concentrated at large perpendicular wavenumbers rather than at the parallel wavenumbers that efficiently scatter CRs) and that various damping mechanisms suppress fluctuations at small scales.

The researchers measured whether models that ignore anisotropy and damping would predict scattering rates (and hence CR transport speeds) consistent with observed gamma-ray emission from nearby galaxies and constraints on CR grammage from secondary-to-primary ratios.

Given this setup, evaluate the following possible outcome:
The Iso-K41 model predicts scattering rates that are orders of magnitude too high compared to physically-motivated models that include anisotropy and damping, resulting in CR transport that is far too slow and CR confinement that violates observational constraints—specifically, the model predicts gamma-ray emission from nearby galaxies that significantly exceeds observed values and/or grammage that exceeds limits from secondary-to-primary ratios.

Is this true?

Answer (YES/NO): YES